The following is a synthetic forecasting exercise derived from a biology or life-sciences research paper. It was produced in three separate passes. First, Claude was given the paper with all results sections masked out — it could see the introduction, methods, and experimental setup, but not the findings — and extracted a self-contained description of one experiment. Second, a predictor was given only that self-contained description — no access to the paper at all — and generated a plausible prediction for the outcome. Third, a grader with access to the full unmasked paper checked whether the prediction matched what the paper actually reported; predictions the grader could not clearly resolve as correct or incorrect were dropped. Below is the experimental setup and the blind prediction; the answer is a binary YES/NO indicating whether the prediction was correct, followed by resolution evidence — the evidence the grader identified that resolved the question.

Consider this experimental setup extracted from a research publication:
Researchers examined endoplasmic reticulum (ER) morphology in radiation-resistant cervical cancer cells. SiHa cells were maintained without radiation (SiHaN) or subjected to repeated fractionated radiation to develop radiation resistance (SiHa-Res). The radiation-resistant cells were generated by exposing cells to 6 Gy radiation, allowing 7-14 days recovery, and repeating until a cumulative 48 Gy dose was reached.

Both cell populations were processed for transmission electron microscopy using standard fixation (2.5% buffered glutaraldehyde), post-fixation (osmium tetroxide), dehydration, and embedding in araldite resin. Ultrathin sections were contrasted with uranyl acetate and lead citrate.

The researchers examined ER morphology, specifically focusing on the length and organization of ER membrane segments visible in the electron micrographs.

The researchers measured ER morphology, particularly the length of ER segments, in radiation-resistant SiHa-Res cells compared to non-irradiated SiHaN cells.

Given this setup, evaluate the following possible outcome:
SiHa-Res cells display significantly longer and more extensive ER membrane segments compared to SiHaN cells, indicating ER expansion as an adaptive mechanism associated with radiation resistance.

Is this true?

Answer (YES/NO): NO